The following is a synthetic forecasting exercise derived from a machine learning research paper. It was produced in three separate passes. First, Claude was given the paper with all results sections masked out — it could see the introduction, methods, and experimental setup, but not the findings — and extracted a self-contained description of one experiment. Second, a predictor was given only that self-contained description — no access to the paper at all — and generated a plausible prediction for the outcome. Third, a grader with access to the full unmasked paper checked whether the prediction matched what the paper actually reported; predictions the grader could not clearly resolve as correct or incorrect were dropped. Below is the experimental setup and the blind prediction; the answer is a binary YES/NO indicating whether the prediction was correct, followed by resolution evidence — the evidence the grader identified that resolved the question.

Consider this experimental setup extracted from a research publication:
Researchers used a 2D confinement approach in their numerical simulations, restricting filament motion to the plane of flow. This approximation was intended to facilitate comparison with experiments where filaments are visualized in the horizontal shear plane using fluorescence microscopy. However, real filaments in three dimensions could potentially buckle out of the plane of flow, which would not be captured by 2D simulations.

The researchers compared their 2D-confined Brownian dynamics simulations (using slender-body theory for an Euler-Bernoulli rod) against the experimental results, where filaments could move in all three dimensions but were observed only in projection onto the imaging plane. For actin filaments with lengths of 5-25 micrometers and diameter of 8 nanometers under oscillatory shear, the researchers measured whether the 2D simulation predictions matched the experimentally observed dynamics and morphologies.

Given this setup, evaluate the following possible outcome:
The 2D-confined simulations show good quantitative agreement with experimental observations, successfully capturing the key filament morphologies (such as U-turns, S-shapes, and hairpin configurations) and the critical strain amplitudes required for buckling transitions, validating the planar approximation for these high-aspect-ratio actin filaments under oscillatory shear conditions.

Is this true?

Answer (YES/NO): YES